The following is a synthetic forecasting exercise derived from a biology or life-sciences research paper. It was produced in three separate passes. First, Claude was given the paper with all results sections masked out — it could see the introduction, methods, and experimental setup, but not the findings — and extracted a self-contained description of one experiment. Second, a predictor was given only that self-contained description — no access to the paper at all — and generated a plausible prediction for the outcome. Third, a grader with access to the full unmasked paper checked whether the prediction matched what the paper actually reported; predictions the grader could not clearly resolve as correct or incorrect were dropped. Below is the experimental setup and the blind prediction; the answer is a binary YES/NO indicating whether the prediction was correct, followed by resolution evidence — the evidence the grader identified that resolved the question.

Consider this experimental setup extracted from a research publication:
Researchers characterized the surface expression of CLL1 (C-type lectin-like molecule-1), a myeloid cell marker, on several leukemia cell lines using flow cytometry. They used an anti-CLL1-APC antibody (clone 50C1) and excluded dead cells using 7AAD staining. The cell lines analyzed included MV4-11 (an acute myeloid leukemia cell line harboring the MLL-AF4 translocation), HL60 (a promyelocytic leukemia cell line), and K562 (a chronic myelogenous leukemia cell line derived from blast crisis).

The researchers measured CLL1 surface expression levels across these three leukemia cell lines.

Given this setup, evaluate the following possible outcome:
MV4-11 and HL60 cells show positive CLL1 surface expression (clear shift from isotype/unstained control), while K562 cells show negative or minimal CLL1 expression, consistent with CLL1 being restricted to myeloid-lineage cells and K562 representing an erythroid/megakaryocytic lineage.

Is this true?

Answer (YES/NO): YES